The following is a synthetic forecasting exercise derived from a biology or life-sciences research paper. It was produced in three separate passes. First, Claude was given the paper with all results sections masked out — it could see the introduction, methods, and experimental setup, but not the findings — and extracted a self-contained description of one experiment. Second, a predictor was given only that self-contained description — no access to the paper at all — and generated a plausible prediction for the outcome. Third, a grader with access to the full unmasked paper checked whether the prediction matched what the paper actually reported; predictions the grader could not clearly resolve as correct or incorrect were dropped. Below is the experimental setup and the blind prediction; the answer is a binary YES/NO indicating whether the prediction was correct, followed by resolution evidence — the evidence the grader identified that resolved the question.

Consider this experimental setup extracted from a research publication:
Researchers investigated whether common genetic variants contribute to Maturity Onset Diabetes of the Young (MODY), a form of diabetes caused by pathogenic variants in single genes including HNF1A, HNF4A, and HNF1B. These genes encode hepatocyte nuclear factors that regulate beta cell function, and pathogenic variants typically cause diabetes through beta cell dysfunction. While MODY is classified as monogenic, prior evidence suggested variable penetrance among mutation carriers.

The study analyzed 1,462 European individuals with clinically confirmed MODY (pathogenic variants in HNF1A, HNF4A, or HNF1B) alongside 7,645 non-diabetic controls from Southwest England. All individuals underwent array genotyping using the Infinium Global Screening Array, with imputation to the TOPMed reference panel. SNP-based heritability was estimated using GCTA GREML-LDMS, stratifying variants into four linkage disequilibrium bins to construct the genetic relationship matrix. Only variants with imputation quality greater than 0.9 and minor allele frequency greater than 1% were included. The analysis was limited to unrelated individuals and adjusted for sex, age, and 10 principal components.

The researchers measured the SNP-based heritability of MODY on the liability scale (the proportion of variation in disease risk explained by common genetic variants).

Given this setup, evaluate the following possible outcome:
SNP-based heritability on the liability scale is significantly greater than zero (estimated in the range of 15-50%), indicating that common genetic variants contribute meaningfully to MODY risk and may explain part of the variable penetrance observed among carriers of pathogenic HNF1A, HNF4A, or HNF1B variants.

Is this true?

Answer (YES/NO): YES